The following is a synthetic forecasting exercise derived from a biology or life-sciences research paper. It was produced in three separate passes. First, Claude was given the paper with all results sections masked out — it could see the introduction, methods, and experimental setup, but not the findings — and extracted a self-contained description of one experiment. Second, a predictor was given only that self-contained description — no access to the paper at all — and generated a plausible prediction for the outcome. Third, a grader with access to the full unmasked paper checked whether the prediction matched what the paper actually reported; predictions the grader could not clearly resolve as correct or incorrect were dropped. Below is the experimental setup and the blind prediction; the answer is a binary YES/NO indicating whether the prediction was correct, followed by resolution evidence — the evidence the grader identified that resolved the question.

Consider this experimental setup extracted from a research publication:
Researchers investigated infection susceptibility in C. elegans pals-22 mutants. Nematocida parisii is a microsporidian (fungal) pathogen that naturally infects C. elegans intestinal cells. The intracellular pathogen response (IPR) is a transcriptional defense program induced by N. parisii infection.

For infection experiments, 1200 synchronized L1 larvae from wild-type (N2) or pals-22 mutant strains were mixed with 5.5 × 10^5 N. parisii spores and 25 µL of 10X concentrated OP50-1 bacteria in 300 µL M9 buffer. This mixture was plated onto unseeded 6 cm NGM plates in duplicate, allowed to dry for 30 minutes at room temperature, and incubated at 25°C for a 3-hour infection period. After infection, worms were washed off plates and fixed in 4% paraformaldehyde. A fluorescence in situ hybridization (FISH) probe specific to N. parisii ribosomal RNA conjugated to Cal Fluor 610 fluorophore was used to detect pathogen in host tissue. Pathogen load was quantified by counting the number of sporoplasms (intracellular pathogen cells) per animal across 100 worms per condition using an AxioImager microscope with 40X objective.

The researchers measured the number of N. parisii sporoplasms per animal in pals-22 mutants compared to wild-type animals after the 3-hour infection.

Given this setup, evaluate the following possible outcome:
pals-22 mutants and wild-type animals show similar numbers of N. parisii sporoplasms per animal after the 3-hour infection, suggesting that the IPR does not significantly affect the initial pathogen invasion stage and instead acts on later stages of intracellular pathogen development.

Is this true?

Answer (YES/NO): NO